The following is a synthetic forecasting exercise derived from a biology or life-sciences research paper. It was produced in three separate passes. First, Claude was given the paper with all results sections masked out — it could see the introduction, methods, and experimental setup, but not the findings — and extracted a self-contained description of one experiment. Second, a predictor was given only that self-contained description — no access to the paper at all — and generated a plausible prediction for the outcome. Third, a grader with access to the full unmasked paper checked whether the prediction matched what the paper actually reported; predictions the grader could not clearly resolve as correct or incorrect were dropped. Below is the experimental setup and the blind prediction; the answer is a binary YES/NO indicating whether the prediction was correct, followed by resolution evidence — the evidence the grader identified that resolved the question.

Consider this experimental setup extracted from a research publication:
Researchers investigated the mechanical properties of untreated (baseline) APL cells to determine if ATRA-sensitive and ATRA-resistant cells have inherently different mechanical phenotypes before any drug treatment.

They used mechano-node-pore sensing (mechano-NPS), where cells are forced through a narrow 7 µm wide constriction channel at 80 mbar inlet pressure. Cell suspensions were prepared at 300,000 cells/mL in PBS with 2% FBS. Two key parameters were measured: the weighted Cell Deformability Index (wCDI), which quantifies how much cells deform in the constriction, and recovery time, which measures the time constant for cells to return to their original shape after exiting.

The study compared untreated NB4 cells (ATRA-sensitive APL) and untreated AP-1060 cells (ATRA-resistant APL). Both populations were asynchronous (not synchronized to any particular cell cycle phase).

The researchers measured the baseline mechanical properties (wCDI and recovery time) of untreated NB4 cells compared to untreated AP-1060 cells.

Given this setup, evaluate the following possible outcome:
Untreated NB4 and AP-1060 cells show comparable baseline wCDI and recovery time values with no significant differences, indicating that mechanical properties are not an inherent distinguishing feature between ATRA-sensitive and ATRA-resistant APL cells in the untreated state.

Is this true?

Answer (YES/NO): NO